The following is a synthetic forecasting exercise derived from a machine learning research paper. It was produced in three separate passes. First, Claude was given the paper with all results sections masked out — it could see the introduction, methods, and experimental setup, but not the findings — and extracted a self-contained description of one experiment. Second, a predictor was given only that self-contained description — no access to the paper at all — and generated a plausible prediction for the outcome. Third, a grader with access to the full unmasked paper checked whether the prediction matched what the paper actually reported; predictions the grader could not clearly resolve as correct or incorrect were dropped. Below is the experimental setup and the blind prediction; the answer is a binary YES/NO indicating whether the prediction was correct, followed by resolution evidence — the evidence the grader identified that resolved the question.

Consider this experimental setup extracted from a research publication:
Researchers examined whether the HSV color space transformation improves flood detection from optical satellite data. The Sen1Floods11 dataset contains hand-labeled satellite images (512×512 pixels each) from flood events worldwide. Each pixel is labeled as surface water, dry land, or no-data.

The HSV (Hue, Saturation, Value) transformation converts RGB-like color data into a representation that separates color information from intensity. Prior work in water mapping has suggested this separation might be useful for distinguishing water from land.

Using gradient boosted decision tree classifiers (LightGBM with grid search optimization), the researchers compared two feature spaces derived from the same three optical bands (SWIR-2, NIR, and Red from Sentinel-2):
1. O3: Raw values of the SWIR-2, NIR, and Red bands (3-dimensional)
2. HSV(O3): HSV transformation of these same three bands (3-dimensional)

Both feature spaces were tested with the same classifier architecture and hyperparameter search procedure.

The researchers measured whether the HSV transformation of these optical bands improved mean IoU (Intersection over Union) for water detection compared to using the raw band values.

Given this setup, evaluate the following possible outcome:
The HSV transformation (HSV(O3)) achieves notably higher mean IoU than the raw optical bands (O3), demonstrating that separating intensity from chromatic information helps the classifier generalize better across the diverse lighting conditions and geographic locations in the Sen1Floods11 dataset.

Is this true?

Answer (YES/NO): YES